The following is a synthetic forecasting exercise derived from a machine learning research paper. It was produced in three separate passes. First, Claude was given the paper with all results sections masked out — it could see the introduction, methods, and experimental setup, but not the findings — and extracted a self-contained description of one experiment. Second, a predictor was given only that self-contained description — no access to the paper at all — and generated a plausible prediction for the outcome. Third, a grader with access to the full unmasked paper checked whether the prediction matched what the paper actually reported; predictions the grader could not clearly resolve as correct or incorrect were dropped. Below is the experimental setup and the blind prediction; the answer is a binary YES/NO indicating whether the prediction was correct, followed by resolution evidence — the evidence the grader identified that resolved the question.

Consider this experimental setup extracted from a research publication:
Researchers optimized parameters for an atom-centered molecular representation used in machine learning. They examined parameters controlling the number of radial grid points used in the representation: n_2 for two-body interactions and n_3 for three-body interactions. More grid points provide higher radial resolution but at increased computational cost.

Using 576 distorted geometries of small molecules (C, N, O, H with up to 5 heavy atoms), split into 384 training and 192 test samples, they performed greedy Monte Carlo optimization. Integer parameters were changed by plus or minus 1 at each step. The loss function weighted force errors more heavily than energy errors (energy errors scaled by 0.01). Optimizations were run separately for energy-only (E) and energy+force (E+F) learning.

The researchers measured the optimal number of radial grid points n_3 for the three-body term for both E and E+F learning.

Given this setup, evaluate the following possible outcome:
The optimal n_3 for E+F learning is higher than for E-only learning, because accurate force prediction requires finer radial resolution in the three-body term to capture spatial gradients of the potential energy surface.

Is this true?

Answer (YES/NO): NO